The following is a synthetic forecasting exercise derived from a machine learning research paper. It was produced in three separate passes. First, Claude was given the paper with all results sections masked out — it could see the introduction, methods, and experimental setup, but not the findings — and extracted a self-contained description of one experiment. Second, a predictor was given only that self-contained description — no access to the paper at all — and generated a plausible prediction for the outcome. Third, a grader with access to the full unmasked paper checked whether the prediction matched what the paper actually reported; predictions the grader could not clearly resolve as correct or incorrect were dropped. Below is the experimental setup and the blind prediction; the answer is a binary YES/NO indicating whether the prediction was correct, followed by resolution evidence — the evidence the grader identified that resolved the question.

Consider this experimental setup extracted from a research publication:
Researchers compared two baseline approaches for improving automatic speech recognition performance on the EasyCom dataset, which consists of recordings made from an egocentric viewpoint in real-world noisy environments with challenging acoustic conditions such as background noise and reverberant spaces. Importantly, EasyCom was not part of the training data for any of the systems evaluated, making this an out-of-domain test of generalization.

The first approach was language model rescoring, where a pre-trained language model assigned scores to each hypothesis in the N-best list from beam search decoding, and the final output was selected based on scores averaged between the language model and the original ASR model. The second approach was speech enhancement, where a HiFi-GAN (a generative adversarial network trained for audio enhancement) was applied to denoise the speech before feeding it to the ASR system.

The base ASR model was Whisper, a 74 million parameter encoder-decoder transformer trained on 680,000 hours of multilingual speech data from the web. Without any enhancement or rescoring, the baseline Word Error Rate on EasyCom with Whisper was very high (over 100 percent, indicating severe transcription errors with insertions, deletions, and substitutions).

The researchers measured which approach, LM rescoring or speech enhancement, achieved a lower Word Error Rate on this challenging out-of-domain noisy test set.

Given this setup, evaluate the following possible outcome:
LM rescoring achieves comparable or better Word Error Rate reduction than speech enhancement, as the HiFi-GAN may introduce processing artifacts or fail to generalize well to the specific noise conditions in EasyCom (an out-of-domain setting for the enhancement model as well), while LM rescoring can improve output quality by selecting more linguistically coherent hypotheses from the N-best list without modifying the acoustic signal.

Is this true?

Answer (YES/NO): YES